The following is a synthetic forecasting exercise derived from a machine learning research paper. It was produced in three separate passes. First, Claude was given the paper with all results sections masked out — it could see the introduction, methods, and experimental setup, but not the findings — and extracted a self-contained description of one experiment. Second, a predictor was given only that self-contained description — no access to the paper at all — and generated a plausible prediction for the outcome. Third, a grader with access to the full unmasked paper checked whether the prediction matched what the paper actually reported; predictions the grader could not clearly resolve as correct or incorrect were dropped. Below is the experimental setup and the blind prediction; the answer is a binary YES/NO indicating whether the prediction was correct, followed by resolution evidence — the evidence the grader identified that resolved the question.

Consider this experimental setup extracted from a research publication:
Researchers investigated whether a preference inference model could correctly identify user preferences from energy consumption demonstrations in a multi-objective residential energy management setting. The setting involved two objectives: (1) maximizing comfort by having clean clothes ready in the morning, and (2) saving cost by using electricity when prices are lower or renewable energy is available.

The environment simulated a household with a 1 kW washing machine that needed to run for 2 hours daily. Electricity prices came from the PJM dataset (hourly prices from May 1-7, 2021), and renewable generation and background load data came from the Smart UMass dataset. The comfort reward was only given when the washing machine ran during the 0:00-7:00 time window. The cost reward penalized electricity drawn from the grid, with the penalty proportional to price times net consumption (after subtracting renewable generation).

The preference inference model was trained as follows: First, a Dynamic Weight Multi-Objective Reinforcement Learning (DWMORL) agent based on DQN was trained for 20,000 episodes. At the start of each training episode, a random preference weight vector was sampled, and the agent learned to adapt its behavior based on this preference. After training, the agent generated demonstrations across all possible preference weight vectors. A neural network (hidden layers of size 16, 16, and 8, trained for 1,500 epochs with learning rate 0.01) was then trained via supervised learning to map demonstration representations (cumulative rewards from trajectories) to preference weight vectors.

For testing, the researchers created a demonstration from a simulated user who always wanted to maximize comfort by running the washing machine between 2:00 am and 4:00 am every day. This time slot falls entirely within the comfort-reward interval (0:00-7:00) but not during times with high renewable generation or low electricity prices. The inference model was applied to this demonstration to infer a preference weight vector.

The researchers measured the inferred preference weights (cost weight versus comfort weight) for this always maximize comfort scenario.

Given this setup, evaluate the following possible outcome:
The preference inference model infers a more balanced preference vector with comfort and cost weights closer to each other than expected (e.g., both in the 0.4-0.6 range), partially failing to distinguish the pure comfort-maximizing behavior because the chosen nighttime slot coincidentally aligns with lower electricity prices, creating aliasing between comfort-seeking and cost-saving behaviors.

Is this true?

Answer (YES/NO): NO